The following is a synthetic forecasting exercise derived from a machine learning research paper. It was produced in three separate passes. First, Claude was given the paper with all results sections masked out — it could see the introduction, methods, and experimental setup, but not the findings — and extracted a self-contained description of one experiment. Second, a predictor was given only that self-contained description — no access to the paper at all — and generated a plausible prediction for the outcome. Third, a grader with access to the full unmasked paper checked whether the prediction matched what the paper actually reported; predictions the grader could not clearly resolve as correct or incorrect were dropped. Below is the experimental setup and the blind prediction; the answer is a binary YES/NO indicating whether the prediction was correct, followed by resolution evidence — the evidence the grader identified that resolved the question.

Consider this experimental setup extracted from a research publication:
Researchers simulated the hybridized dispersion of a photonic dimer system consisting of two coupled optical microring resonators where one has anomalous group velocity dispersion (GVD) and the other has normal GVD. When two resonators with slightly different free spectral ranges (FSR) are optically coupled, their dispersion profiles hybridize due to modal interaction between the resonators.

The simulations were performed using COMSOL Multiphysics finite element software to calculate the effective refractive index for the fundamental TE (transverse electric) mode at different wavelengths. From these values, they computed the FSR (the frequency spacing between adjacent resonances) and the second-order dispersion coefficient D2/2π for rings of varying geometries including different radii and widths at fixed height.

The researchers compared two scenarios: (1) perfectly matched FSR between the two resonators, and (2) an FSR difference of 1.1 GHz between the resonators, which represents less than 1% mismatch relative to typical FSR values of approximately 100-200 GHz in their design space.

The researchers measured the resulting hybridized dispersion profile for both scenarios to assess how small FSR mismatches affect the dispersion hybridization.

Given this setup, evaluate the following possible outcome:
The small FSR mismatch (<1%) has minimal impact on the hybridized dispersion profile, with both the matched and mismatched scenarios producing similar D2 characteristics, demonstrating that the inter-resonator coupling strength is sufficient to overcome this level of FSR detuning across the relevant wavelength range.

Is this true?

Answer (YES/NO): NO